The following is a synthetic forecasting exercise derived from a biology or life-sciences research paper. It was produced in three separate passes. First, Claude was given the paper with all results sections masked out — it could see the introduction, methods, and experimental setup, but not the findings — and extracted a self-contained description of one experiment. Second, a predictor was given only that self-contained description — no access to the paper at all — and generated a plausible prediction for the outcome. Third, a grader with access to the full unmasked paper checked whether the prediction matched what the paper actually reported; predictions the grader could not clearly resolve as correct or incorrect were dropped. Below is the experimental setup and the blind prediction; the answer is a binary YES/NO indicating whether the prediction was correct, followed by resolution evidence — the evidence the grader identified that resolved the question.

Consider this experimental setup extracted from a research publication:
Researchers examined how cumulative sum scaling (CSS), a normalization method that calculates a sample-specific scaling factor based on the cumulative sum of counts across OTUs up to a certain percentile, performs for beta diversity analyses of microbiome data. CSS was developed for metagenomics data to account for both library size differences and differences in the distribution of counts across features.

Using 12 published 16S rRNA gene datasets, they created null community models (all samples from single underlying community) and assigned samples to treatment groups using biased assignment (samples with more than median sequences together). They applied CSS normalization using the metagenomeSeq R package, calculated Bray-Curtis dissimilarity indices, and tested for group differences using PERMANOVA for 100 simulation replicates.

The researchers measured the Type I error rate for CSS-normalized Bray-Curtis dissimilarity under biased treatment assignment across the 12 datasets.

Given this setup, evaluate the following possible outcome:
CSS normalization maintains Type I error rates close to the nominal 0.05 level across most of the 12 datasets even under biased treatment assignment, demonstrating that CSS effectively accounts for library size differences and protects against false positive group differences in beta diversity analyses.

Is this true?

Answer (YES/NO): NO